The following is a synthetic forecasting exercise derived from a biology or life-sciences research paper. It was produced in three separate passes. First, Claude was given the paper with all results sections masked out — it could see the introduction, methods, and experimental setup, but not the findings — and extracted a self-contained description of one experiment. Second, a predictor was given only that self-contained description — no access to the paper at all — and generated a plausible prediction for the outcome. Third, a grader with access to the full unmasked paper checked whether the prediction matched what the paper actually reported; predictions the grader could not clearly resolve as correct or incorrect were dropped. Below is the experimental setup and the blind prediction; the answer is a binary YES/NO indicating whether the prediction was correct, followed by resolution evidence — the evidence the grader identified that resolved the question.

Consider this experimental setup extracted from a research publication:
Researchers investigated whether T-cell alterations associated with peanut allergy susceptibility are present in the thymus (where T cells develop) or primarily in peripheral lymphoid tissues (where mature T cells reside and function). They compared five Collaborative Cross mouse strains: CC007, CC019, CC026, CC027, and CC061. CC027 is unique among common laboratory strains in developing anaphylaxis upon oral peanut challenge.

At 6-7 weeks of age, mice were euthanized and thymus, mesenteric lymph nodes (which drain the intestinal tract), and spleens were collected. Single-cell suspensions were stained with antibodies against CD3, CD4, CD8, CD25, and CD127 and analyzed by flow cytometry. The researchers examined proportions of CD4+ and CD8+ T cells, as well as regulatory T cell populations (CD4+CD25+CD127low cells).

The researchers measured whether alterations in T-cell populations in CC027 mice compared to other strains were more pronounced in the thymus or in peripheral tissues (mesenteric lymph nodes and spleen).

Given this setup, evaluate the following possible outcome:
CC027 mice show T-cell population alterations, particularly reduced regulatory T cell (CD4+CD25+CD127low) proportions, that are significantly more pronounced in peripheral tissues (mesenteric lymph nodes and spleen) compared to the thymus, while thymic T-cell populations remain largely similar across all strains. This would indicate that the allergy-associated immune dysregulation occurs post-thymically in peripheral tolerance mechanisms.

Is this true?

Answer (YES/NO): NO